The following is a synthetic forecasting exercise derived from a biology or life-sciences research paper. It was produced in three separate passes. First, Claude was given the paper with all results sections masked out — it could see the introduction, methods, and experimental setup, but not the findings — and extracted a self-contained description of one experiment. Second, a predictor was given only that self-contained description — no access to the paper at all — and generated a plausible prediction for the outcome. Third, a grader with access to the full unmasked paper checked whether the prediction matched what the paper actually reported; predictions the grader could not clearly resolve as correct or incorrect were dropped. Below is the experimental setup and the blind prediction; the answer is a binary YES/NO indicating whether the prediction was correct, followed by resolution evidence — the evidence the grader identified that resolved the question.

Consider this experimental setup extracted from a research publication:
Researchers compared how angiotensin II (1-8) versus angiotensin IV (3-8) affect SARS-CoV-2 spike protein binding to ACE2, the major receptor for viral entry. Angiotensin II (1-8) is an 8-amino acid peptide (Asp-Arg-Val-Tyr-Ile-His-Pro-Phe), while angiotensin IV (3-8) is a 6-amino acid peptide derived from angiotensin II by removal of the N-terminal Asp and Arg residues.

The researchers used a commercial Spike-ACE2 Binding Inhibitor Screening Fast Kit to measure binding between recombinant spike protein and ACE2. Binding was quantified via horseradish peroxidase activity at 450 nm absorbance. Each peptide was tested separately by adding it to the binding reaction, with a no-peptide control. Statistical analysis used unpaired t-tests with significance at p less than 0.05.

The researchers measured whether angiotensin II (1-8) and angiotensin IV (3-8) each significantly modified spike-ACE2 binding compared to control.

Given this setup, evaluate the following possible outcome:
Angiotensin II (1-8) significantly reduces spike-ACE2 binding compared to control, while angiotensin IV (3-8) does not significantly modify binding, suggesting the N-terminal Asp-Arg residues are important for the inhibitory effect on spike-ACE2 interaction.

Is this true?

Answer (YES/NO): NO